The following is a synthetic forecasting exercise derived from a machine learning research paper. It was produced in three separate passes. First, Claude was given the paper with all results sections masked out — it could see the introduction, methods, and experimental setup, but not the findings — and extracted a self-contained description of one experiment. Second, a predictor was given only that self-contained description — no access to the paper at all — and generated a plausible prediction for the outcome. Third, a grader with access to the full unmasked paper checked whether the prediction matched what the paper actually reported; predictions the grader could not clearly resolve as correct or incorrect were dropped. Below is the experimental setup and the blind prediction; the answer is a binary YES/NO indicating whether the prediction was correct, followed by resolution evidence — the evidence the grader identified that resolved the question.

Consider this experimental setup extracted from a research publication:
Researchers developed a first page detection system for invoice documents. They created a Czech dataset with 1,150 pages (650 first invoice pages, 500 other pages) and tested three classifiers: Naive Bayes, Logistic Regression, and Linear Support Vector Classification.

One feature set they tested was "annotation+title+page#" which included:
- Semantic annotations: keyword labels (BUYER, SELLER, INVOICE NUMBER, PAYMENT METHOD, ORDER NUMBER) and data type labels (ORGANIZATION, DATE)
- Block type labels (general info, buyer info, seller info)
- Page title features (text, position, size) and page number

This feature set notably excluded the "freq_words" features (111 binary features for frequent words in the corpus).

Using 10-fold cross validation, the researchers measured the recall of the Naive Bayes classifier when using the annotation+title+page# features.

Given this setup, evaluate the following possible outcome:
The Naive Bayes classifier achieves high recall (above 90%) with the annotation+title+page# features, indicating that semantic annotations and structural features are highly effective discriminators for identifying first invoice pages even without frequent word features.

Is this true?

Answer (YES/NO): YES